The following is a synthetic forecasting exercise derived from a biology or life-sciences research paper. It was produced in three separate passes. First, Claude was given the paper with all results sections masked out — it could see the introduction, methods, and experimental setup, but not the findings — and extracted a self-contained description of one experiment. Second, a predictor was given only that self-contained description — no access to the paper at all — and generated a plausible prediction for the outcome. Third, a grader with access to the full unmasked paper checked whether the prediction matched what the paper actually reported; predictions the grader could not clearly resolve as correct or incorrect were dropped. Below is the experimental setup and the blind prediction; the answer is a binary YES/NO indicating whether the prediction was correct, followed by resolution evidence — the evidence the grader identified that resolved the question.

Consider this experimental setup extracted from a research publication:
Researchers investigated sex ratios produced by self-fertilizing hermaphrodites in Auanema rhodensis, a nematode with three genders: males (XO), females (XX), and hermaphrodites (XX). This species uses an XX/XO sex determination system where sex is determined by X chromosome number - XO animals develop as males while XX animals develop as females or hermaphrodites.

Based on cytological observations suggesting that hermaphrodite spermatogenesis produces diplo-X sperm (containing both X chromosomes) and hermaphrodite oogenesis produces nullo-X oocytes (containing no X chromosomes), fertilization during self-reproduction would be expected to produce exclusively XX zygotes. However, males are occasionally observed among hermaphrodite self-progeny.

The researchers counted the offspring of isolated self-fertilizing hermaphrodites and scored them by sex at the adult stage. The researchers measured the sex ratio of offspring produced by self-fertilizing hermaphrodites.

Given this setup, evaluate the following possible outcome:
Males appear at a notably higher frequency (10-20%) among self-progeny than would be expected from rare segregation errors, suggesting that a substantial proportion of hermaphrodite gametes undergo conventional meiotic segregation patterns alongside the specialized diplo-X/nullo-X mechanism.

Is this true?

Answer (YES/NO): NO